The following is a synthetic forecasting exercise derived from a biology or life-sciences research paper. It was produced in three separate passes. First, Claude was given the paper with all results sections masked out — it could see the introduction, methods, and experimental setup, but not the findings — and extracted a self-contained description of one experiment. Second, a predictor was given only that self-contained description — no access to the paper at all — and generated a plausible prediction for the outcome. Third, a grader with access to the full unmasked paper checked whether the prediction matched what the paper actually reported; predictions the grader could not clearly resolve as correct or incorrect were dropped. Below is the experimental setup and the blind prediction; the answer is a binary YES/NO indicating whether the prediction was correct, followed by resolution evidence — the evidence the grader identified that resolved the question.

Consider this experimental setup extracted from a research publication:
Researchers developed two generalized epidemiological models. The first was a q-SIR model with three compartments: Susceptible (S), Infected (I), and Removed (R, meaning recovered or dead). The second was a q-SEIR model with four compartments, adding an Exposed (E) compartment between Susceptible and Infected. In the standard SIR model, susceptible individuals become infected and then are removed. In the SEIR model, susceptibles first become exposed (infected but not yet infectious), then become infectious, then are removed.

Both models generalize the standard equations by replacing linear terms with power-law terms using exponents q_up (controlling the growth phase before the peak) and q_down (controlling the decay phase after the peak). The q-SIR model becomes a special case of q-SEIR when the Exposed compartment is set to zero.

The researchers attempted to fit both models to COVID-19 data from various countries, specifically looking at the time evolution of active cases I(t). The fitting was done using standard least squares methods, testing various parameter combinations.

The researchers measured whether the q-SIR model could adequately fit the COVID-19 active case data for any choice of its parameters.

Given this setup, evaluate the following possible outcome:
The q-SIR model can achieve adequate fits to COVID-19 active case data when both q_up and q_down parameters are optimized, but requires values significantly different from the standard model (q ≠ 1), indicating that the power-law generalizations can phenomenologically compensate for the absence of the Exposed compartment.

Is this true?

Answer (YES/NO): NO